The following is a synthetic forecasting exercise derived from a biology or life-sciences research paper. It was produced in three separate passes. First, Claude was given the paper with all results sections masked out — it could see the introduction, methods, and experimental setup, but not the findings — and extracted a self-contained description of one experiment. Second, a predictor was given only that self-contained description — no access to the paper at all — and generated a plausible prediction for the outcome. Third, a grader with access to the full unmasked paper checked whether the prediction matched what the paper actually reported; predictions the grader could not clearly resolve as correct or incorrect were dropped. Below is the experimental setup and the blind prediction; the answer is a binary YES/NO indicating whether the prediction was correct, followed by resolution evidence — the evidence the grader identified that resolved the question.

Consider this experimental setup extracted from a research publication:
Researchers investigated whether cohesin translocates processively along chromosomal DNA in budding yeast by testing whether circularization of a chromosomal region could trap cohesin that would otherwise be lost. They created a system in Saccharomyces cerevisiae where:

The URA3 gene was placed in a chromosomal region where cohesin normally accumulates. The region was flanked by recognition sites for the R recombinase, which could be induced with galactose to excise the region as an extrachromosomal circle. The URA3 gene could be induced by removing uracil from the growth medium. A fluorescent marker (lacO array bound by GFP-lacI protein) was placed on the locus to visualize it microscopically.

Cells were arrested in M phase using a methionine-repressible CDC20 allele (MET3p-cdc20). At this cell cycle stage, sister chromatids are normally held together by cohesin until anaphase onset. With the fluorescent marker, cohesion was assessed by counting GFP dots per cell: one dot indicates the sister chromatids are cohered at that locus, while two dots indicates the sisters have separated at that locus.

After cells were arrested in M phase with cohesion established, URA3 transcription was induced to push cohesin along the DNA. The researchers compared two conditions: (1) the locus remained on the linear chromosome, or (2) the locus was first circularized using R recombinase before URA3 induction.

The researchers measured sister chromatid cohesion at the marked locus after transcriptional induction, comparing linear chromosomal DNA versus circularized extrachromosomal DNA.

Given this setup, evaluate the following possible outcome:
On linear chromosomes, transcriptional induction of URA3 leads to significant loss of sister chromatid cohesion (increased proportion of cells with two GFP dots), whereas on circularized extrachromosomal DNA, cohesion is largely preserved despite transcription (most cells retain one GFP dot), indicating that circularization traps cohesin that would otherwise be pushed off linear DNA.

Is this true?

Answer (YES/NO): YES